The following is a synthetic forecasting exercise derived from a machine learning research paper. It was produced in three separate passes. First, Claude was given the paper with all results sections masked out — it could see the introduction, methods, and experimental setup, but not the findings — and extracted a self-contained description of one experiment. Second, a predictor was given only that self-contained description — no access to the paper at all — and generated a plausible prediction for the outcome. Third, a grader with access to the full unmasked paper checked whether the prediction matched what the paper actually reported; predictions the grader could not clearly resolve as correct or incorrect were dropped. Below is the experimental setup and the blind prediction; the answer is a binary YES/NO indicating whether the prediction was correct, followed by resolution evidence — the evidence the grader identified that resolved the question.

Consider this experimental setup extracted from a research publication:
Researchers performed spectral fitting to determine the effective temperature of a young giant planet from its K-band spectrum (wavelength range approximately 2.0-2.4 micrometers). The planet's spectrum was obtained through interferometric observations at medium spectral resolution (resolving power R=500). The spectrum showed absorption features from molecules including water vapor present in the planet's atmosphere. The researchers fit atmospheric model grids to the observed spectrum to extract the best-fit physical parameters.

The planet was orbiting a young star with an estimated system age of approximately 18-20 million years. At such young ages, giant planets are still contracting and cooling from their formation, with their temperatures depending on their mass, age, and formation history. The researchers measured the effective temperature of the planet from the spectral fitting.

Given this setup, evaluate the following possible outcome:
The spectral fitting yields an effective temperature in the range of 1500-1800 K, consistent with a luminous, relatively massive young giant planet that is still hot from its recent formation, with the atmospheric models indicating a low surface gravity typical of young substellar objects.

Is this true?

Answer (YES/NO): NO